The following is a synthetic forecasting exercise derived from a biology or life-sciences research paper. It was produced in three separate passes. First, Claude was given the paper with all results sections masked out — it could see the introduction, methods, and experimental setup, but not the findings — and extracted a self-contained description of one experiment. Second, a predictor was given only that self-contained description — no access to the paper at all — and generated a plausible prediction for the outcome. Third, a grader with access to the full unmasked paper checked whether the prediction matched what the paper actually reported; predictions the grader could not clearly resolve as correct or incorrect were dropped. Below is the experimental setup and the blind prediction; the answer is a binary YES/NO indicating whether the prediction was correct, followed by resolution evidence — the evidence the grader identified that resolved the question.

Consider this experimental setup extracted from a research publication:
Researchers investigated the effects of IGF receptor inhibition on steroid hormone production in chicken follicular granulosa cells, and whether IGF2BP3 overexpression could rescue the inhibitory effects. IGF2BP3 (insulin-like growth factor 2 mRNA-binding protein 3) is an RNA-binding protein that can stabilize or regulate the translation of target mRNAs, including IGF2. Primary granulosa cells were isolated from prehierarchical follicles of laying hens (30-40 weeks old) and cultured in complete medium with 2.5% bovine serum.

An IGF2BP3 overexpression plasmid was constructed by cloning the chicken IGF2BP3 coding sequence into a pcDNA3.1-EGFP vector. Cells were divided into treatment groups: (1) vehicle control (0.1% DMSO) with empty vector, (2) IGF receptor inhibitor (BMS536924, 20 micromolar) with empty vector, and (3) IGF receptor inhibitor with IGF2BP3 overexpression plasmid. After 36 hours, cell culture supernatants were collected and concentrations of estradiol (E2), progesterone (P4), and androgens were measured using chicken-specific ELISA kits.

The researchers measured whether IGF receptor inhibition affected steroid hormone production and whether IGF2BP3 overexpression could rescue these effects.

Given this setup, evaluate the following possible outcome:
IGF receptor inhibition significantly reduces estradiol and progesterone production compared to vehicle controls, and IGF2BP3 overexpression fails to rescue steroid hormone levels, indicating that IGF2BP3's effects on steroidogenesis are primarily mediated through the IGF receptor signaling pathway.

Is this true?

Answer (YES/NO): NO